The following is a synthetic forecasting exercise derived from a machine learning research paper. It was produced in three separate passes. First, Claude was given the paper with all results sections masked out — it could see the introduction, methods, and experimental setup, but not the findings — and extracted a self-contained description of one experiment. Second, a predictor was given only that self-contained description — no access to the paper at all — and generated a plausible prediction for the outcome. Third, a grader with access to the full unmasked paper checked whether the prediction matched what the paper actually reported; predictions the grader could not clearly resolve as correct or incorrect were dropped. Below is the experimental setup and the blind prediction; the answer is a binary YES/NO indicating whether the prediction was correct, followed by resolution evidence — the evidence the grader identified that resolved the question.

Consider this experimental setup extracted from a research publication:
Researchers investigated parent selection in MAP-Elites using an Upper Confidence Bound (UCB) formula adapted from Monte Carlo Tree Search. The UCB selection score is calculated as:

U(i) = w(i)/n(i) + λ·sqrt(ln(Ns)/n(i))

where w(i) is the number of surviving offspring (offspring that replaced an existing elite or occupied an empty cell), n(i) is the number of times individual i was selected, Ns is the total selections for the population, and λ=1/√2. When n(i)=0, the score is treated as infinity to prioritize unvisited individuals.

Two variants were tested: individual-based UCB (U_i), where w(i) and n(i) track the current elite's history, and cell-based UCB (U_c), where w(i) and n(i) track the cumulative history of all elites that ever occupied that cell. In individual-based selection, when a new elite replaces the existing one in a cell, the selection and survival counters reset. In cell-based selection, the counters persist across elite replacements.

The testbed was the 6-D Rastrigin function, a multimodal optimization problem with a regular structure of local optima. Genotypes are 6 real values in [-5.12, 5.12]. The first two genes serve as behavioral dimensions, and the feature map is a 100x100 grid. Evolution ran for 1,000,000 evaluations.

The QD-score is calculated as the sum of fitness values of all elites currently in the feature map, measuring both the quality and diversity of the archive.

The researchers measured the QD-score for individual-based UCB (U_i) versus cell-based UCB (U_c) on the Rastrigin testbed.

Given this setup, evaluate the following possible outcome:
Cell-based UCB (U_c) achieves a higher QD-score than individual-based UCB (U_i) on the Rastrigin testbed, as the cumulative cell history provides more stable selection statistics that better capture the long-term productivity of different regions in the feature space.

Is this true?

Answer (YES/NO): NO